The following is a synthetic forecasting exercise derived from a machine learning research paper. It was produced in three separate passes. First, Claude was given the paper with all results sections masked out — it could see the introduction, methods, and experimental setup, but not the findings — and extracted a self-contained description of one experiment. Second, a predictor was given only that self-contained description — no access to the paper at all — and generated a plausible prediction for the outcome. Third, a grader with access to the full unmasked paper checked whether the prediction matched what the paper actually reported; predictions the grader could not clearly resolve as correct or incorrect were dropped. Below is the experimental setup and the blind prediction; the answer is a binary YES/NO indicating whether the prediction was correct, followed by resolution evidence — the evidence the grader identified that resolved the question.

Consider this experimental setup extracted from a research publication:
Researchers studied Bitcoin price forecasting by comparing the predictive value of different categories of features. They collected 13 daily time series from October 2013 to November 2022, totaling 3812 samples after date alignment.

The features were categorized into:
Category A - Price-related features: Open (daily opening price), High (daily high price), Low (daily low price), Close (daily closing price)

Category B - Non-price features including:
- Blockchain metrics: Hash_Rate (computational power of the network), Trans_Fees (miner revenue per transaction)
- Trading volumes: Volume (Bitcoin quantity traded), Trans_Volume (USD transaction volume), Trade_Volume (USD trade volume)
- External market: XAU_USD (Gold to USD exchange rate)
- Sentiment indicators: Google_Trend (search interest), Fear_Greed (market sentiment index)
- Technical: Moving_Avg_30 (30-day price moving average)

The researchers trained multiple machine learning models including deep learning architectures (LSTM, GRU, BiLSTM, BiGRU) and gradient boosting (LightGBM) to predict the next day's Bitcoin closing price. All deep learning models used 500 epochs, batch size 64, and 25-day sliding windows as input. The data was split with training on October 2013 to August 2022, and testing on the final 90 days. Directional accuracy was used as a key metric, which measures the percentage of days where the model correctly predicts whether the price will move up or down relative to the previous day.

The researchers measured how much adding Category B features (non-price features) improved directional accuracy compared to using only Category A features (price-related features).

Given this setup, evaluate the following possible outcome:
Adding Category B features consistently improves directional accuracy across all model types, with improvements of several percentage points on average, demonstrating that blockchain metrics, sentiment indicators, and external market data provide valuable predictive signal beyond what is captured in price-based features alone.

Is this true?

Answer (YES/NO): NO